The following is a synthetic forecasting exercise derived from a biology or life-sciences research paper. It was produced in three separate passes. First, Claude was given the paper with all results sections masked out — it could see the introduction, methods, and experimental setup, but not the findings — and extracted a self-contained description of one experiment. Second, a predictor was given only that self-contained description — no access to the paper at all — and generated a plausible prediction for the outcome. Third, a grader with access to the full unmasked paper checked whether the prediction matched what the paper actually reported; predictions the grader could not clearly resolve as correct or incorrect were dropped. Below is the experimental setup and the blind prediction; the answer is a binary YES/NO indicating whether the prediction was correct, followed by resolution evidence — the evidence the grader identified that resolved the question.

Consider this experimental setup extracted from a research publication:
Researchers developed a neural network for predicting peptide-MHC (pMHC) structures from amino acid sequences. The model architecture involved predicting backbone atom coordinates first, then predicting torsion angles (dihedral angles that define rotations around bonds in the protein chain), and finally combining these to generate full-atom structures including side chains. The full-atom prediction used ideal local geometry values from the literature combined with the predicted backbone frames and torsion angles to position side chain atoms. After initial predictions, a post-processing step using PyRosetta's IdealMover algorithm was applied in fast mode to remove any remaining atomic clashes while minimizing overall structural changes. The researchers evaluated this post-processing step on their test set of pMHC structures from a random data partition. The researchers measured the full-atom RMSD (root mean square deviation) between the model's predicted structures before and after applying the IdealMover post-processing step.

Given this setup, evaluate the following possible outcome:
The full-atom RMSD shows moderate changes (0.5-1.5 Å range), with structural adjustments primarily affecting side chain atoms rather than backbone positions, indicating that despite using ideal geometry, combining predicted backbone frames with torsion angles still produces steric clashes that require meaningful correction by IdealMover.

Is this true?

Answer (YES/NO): NO